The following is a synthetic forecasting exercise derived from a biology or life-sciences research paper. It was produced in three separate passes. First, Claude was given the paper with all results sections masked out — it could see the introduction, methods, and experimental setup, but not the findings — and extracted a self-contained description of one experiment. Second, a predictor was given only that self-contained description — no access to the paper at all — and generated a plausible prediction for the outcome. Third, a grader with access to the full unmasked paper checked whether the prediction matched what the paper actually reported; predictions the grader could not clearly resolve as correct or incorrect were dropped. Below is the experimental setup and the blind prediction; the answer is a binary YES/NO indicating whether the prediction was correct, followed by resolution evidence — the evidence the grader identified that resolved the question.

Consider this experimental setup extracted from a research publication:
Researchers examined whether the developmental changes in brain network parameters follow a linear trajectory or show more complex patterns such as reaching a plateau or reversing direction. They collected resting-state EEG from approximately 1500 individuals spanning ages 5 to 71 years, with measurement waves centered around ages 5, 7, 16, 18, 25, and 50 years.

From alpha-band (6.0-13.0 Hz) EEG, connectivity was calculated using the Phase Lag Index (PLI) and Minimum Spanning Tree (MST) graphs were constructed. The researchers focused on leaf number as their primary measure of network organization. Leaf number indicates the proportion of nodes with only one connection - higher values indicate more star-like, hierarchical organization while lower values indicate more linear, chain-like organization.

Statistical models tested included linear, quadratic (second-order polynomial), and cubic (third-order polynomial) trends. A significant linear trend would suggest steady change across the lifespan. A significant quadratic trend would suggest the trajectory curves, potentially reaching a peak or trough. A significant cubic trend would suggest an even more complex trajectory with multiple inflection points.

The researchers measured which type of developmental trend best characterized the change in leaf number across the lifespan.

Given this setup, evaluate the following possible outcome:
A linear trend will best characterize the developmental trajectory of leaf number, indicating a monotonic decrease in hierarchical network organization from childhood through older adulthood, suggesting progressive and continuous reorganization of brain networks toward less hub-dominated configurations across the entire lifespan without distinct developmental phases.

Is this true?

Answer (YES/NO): NO